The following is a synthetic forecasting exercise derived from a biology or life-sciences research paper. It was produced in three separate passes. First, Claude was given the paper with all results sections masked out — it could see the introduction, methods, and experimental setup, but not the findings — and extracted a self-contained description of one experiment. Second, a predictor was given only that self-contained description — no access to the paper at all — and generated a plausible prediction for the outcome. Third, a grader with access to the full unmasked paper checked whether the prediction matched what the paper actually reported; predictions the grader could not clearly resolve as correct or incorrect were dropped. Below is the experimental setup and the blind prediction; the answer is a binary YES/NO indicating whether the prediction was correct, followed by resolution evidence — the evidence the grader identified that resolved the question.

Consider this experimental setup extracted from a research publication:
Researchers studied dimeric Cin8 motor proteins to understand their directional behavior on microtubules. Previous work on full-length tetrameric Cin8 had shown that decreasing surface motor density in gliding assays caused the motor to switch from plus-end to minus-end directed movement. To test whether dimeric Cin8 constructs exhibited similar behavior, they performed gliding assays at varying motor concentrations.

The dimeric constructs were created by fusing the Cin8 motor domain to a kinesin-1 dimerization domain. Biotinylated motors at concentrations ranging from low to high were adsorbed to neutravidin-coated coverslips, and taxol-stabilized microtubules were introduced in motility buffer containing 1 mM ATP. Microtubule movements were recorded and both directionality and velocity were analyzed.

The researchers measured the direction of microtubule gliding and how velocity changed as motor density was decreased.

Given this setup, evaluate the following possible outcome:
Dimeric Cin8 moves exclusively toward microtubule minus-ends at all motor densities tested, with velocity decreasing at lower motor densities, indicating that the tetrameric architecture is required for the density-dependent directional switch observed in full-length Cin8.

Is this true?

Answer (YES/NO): NO